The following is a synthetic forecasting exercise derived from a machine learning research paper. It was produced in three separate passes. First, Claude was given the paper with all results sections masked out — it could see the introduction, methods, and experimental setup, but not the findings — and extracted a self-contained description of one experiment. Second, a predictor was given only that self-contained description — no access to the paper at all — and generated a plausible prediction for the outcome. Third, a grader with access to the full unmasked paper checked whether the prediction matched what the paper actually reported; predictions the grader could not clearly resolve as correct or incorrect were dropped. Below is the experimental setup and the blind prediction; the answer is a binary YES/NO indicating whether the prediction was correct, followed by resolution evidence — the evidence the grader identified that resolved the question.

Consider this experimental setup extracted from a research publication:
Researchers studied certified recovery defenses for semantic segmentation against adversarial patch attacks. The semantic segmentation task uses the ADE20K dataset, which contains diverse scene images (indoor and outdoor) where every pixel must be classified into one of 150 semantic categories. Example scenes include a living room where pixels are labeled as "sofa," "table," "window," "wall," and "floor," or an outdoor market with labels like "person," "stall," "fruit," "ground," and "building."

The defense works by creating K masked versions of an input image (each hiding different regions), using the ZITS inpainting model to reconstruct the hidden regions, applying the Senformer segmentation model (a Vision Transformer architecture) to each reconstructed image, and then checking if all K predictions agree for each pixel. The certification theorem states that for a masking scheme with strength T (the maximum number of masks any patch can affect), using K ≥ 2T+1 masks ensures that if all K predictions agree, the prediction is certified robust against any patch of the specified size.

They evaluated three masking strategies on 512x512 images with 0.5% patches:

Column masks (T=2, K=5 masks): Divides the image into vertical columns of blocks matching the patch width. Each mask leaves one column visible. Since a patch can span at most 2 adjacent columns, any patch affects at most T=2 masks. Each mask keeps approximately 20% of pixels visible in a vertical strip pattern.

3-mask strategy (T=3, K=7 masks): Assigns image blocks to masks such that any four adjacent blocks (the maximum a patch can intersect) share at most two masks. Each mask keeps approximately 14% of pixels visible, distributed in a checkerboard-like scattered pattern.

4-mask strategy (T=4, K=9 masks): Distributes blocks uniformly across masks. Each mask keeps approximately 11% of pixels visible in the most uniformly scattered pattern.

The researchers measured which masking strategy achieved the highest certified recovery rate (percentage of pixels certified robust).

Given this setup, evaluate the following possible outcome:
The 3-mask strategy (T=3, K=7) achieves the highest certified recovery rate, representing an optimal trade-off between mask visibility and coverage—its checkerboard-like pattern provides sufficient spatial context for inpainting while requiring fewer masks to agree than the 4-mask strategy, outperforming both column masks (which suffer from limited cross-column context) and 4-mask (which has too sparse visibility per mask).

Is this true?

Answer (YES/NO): NO